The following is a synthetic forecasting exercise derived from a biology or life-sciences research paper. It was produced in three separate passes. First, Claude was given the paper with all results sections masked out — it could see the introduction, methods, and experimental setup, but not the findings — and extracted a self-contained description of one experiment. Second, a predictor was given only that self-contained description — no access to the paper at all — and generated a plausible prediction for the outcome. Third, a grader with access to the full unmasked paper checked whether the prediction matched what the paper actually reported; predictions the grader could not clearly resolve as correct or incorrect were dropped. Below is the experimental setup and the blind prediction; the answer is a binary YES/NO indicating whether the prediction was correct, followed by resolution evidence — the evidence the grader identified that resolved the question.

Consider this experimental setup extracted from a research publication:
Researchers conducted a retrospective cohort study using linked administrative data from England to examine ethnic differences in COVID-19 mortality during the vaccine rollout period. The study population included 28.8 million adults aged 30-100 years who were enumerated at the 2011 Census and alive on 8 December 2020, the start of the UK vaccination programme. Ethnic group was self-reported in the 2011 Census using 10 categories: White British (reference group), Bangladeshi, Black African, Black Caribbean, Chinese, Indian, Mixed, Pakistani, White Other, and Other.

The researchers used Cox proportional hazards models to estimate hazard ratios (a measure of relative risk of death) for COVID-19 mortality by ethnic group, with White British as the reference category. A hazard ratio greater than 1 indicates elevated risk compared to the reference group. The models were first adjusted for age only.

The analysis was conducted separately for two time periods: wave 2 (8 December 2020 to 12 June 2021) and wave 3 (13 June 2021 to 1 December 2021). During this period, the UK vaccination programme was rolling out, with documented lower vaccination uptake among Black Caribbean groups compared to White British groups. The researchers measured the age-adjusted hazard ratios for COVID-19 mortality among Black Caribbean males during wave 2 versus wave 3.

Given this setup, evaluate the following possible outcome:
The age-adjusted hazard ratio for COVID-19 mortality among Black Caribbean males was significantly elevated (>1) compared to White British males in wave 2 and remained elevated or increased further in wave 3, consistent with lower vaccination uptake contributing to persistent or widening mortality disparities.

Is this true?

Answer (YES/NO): YES